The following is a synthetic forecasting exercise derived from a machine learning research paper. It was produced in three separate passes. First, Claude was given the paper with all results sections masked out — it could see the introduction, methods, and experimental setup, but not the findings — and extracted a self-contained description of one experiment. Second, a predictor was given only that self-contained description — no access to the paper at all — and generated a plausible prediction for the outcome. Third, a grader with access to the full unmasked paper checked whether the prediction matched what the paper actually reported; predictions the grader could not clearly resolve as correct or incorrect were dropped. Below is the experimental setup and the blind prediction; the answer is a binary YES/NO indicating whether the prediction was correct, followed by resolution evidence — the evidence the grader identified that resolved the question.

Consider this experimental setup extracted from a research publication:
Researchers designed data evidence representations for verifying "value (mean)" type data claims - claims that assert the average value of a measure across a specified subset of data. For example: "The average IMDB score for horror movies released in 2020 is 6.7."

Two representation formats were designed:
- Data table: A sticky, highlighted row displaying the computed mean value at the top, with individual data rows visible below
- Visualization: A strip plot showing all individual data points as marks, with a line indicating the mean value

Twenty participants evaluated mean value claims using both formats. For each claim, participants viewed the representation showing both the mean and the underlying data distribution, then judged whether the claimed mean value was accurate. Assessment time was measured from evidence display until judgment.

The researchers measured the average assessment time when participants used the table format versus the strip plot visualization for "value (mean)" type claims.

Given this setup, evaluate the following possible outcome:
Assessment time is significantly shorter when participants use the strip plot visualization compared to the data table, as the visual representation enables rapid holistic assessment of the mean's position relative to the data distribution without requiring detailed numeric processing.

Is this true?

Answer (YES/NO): NO